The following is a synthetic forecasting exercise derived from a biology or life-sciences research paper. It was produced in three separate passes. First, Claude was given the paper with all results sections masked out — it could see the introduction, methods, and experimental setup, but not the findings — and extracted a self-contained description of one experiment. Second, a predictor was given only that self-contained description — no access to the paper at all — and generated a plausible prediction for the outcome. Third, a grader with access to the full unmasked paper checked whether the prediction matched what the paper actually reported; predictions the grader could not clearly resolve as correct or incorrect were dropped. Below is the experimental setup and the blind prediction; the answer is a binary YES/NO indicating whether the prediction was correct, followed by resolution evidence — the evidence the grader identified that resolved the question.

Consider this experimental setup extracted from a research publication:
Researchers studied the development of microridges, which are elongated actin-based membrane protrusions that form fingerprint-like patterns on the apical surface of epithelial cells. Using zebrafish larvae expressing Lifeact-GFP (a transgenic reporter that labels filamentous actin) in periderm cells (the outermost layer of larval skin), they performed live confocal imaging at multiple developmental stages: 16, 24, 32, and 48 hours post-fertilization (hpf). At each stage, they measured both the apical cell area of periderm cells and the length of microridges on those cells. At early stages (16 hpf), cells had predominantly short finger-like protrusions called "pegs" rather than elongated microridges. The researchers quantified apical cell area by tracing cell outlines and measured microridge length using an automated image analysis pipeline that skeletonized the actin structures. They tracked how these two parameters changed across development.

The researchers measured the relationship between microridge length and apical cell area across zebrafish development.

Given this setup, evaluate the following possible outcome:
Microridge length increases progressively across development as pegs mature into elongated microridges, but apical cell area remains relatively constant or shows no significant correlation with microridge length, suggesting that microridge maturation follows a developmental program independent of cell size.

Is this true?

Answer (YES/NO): NO